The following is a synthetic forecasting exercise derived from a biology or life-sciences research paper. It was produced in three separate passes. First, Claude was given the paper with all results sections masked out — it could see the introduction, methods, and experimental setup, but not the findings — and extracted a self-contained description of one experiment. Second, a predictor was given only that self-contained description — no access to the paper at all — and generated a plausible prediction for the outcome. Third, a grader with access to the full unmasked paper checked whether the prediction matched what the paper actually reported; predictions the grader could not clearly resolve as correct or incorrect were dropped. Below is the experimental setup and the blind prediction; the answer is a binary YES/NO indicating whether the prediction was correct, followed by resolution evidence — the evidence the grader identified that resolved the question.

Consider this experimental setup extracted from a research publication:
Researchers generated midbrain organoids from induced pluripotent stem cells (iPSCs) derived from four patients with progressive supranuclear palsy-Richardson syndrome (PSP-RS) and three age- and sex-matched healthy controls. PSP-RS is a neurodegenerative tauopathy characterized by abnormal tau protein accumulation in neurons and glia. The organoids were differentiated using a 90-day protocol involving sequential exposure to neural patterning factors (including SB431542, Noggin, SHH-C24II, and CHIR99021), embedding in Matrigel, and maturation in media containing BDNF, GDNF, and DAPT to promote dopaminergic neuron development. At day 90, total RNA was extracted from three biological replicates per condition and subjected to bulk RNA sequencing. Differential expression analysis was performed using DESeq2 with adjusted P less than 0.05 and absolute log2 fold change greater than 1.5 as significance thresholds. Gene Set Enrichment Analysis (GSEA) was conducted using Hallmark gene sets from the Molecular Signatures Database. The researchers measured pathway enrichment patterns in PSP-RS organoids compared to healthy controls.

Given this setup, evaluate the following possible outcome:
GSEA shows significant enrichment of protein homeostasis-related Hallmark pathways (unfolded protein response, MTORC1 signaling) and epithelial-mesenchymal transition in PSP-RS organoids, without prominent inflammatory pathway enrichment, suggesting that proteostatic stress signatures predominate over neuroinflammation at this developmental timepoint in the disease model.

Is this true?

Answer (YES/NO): NO